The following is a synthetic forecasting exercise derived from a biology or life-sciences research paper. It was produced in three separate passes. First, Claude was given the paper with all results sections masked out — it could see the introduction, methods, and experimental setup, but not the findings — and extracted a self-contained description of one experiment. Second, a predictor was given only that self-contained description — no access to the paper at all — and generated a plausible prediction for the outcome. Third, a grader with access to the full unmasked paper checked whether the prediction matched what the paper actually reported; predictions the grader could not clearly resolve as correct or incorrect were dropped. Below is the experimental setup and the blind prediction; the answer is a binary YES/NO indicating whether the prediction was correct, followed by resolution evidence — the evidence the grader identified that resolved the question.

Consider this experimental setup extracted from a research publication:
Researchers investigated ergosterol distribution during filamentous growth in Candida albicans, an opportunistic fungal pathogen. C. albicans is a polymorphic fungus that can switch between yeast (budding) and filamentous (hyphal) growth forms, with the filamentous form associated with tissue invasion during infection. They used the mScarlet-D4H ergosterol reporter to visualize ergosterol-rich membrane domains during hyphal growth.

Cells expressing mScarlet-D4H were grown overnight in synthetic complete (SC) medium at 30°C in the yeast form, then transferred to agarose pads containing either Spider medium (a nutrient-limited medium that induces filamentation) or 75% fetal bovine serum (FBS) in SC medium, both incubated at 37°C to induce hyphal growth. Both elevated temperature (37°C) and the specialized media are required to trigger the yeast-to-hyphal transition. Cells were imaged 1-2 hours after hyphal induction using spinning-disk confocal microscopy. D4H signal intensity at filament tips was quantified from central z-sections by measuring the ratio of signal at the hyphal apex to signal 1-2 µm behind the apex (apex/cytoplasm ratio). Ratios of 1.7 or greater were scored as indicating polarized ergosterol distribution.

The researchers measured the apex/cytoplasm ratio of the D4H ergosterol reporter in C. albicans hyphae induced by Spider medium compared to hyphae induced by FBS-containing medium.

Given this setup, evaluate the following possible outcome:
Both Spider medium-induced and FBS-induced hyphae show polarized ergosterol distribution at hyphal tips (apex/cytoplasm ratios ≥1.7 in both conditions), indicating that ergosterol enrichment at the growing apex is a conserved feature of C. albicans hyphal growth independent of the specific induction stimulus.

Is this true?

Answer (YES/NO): YES